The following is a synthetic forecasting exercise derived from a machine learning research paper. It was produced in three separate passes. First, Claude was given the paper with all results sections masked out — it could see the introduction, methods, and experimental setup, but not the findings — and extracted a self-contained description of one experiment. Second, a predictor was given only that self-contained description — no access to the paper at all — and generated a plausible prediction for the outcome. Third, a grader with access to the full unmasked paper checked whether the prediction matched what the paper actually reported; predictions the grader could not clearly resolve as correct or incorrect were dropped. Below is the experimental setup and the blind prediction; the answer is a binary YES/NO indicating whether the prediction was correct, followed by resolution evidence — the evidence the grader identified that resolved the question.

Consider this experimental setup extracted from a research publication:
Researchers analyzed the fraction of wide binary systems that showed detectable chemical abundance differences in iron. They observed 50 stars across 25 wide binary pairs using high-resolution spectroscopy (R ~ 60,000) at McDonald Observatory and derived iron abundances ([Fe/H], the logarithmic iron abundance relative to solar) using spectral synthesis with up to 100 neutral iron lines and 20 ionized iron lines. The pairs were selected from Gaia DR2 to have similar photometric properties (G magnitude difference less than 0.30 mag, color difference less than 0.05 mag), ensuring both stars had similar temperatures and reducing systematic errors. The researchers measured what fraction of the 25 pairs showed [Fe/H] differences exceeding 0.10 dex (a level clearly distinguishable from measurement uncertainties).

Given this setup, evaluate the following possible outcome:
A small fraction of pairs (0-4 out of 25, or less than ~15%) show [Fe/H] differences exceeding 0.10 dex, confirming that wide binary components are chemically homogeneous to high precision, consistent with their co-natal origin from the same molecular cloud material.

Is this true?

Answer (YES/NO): NO